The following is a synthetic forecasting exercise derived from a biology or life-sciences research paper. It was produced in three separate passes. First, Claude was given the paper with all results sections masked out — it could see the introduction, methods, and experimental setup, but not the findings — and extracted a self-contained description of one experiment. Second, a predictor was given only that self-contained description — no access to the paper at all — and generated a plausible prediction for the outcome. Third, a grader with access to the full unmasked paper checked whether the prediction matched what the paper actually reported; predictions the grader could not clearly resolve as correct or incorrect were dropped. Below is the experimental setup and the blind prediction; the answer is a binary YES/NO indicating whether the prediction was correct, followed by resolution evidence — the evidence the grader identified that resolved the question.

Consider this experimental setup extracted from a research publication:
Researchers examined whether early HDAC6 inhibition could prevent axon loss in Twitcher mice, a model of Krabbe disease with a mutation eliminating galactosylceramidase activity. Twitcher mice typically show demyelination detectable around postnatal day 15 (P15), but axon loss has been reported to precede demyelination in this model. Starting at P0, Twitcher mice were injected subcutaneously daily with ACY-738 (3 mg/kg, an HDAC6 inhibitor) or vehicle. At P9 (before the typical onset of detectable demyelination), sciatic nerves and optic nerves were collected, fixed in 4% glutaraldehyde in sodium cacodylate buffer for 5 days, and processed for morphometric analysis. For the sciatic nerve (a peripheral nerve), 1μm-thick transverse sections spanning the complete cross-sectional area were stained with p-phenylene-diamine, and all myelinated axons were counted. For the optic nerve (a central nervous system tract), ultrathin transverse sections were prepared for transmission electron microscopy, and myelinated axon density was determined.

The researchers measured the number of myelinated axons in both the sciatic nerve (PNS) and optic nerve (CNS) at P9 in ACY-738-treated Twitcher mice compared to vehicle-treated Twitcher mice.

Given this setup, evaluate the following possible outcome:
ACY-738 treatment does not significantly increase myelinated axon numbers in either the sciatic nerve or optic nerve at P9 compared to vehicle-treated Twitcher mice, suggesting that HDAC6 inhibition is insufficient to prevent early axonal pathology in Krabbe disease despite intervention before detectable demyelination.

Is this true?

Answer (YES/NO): NO